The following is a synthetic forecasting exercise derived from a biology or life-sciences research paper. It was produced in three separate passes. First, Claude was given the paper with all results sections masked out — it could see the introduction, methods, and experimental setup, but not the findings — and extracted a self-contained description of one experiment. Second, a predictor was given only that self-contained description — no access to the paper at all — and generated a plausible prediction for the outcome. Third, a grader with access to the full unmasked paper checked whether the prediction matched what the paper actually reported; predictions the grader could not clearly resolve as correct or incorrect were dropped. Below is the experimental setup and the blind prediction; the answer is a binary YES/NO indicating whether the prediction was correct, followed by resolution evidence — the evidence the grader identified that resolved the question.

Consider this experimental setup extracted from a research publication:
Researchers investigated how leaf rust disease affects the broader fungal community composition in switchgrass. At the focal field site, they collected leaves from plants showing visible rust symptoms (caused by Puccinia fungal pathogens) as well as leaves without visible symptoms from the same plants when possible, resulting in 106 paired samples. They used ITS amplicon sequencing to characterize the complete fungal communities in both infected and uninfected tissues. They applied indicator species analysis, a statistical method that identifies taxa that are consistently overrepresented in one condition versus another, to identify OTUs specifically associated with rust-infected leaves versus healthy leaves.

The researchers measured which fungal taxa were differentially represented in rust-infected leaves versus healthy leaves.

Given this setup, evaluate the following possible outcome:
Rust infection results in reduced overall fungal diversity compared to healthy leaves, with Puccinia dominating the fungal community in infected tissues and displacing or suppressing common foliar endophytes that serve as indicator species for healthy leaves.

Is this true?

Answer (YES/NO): NO